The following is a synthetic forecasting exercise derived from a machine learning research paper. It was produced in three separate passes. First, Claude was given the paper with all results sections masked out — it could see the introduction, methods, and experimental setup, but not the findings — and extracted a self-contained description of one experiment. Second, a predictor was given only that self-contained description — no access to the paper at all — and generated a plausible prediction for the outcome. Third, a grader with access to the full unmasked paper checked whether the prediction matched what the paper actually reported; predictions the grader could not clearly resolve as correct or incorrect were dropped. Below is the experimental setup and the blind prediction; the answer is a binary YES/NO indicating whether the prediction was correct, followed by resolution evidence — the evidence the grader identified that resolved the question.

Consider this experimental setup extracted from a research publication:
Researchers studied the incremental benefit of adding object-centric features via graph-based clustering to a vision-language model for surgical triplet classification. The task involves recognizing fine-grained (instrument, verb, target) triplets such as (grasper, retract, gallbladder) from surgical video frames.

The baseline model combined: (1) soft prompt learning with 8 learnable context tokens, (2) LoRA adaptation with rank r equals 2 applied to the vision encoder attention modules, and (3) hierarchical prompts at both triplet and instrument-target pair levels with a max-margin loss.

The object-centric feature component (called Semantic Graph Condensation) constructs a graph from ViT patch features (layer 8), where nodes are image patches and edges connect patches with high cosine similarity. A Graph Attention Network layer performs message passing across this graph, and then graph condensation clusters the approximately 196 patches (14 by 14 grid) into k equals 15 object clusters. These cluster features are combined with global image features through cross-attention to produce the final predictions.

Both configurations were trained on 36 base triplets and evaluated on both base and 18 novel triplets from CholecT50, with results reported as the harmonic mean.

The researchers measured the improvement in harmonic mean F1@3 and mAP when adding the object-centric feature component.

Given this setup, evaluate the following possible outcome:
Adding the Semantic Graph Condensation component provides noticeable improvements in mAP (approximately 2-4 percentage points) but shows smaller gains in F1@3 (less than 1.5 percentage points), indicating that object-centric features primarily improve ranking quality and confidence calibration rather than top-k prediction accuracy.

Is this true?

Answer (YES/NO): NO